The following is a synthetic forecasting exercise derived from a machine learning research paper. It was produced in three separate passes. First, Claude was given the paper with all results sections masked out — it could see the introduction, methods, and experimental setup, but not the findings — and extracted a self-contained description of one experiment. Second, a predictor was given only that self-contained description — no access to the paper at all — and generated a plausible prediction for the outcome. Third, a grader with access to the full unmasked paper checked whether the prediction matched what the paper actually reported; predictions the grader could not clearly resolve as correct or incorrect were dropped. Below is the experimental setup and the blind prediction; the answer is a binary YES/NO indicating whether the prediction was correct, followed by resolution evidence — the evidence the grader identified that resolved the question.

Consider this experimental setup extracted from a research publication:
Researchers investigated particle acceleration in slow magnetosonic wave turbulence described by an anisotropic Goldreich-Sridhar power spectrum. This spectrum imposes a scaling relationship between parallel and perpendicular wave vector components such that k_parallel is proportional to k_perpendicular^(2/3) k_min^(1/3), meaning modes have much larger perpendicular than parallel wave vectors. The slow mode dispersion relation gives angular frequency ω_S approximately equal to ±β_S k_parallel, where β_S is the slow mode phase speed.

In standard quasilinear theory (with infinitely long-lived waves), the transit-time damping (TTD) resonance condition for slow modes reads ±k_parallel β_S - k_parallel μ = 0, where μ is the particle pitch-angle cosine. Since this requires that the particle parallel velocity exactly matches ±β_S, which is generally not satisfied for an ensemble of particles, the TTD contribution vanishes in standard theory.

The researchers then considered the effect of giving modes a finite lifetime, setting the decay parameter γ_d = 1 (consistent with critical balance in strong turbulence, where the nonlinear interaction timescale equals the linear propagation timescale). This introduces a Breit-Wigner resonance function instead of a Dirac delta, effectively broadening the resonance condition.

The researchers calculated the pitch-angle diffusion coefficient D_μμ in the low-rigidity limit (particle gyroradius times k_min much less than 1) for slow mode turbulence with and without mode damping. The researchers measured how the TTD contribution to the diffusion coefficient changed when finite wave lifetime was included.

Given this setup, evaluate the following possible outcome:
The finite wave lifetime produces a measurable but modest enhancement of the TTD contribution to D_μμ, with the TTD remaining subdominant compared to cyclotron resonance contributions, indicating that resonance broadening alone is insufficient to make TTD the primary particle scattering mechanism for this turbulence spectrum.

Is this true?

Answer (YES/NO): NO